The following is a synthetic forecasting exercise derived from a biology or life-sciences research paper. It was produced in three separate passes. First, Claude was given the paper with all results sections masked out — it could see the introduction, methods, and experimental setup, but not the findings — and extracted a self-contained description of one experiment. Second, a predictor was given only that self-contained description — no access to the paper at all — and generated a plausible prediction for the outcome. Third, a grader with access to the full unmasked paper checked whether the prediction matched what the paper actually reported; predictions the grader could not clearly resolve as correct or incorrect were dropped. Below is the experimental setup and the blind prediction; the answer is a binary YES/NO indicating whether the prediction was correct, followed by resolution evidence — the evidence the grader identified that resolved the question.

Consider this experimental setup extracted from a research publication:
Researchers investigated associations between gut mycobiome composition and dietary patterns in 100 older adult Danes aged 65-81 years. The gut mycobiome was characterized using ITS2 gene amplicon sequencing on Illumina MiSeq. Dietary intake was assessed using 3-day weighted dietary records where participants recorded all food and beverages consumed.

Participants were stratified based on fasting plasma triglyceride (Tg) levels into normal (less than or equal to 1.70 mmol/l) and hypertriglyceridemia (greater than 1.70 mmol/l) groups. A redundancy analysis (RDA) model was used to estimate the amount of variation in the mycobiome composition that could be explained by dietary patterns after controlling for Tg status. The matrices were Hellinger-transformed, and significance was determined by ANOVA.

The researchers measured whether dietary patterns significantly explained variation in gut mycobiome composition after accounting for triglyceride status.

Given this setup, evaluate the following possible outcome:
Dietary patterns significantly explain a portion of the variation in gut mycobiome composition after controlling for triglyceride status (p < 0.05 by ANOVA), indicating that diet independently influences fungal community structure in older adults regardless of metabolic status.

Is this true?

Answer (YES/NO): YES